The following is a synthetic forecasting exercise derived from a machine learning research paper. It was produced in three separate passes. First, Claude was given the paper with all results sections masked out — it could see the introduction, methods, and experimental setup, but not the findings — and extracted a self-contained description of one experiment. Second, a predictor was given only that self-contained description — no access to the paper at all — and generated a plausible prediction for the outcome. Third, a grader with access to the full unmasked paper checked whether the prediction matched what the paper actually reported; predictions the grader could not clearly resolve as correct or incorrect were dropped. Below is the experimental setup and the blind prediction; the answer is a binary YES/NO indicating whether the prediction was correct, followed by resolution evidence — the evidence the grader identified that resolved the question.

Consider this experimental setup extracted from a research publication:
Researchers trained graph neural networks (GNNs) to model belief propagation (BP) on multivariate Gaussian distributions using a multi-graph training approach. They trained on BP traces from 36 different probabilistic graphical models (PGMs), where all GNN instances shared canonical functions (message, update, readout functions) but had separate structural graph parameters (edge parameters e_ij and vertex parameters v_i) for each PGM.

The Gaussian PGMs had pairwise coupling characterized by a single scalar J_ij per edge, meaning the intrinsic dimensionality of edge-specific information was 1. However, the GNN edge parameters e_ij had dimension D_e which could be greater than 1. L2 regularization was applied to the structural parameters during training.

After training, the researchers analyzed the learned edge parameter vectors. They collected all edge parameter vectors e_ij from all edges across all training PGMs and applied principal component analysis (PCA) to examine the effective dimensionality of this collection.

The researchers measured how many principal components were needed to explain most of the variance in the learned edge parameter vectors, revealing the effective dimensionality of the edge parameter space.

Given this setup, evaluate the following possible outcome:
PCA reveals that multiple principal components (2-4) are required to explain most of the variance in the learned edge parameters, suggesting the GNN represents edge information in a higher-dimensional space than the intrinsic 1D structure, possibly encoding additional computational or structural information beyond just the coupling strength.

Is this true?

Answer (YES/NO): NO